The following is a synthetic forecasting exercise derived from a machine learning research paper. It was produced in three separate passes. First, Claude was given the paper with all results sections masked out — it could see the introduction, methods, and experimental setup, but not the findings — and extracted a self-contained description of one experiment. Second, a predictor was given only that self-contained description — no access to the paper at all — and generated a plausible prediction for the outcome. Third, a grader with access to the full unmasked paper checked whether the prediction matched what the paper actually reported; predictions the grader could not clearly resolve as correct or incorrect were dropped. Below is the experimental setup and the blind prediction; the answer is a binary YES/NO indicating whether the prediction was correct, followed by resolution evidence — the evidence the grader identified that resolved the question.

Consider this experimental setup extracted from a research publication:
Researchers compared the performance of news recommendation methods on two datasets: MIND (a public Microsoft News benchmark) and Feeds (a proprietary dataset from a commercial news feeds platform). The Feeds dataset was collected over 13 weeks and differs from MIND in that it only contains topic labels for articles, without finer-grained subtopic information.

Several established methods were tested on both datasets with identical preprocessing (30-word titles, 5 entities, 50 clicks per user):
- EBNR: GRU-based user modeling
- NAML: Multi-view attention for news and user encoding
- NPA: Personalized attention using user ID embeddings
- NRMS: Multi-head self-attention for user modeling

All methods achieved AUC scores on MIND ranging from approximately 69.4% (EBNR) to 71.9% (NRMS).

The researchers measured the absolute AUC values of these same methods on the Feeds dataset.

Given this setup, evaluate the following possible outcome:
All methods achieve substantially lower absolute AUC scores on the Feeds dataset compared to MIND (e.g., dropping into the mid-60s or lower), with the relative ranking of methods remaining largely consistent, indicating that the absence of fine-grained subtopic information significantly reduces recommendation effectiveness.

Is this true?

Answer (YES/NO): NO